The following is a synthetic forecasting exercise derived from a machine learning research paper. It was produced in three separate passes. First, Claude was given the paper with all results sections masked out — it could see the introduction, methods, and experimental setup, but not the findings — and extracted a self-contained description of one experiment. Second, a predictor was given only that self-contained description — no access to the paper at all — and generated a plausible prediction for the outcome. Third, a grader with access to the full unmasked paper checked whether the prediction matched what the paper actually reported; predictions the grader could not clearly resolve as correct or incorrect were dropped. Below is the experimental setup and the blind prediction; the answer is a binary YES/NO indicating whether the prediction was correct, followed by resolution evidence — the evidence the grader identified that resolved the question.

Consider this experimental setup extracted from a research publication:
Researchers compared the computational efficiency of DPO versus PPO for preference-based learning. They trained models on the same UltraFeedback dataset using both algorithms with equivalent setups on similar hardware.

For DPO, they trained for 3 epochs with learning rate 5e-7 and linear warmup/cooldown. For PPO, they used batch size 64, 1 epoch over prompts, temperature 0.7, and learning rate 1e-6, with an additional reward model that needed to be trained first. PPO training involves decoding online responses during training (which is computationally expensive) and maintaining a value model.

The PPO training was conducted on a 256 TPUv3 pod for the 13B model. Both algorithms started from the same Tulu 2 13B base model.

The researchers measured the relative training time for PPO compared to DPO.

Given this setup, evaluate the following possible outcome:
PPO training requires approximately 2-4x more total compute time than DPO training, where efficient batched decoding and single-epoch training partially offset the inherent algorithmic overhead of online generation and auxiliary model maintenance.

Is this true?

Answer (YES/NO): NO